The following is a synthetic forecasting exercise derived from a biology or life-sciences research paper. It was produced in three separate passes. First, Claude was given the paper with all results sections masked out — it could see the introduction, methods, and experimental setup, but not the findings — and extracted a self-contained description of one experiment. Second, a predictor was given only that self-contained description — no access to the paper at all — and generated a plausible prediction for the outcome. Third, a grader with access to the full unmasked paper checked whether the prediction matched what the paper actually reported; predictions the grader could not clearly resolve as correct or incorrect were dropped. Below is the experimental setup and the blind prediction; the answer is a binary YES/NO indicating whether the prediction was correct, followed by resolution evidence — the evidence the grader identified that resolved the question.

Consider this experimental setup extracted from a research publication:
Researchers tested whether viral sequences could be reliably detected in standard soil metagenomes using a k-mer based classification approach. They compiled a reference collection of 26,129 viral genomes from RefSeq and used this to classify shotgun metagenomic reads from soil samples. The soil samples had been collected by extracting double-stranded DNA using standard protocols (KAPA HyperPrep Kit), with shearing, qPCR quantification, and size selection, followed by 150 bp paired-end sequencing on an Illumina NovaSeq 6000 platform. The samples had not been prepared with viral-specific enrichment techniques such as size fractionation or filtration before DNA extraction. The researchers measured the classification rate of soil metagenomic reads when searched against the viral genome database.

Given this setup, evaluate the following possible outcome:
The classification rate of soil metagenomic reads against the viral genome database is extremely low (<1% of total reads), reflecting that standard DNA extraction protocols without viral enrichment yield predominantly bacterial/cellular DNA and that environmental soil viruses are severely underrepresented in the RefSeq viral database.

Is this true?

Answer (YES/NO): YES